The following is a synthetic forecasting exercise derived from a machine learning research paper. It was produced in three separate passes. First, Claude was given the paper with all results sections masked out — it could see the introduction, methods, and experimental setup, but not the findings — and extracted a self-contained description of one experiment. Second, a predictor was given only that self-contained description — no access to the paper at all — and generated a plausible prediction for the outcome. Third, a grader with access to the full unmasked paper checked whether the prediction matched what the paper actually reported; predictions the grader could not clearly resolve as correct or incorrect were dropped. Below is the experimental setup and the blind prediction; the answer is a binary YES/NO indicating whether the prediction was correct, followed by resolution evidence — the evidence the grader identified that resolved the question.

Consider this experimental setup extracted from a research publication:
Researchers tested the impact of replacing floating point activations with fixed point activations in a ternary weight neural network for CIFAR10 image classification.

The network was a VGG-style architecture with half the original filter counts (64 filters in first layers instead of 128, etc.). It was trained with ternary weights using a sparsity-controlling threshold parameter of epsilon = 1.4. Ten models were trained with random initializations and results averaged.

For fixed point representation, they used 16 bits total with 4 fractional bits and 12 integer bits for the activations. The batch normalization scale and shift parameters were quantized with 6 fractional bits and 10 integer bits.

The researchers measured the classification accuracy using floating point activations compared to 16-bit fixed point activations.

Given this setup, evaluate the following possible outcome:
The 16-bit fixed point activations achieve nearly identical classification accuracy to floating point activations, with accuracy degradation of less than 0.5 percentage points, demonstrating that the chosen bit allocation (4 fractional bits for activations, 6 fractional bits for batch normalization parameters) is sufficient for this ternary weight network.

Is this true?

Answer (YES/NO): NO